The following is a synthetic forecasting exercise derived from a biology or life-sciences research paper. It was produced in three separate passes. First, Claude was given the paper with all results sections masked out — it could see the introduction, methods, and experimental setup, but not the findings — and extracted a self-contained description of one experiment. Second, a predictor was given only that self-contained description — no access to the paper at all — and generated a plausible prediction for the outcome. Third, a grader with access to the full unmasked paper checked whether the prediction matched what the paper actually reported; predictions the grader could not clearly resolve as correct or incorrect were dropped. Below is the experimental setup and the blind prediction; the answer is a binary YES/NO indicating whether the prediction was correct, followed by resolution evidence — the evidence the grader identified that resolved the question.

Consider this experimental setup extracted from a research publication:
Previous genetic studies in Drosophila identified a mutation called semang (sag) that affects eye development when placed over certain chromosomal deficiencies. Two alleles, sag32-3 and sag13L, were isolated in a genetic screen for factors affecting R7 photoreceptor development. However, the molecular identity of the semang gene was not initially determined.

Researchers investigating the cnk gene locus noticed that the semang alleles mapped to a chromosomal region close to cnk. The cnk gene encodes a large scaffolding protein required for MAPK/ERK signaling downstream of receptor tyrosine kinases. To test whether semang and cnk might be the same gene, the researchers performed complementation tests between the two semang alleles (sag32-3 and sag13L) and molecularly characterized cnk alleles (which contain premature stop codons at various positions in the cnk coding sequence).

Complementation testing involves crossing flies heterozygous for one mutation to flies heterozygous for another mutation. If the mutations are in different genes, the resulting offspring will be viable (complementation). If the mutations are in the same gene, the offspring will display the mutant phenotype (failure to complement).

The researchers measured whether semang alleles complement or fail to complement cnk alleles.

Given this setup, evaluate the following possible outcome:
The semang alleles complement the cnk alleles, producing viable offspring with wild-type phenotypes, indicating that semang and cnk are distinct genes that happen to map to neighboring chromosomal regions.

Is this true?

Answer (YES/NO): NO